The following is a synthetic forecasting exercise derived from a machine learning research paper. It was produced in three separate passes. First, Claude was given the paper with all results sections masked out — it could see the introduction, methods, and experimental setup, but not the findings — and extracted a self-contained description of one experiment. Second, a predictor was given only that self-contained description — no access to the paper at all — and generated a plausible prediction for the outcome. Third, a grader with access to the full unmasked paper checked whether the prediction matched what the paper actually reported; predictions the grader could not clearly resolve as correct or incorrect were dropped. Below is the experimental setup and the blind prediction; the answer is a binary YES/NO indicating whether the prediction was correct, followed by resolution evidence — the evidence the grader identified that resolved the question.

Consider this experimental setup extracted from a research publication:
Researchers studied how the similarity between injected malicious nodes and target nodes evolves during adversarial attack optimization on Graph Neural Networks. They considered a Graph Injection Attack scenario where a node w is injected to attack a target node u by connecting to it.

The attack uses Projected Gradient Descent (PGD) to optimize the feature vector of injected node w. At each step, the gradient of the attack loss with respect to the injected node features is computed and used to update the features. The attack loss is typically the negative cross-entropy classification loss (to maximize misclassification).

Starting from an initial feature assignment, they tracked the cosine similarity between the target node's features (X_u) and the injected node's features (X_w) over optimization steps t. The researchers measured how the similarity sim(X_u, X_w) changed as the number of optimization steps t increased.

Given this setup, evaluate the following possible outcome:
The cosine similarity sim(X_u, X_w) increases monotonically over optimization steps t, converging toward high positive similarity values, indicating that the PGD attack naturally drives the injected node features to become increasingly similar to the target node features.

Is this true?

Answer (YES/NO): NO